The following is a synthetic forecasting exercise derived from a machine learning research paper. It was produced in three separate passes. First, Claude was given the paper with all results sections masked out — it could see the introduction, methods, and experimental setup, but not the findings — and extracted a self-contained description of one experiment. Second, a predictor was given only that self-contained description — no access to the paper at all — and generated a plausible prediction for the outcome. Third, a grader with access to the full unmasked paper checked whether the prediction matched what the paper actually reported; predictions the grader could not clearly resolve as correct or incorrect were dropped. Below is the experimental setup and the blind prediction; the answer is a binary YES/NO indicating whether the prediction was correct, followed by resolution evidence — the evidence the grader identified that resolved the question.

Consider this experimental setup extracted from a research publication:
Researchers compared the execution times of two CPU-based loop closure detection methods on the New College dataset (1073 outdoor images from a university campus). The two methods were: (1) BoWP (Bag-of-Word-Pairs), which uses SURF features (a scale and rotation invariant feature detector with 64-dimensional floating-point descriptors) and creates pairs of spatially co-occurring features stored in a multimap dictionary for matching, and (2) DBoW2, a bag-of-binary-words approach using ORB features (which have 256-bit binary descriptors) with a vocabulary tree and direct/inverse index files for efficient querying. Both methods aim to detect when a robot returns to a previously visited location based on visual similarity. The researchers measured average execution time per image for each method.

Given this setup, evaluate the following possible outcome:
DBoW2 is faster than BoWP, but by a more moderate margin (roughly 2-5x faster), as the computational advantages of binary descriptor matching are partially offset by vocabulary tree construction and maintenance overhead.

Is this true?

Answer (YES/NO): NO